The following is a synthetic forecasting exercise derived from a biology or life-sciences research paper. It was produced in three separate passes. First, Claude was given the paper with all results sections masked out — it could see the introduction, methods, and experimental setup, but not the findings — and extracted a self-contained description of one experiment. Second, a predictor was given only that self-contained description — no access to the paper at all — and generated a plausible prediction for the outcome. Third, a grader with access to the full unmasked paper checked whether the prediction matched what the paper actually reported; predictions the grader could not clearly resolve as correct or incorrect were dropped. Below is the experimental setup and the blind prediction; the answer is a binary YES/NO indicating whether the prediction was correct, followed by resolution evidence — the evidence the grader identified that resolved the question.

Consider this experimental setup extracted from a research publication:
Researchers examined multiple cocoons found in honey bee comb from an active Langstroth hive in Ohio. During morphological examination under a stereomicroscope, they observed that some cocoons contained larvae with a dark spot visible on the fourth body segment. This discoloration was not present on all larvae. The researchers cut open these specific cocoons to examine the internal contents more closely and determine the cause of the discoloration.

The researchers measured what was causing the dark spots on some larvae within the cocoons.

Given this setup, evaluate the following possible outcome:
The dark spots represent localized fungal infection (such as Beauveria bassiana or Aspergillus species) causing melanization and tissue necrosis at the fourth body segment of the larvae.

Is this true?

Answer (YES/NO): NO